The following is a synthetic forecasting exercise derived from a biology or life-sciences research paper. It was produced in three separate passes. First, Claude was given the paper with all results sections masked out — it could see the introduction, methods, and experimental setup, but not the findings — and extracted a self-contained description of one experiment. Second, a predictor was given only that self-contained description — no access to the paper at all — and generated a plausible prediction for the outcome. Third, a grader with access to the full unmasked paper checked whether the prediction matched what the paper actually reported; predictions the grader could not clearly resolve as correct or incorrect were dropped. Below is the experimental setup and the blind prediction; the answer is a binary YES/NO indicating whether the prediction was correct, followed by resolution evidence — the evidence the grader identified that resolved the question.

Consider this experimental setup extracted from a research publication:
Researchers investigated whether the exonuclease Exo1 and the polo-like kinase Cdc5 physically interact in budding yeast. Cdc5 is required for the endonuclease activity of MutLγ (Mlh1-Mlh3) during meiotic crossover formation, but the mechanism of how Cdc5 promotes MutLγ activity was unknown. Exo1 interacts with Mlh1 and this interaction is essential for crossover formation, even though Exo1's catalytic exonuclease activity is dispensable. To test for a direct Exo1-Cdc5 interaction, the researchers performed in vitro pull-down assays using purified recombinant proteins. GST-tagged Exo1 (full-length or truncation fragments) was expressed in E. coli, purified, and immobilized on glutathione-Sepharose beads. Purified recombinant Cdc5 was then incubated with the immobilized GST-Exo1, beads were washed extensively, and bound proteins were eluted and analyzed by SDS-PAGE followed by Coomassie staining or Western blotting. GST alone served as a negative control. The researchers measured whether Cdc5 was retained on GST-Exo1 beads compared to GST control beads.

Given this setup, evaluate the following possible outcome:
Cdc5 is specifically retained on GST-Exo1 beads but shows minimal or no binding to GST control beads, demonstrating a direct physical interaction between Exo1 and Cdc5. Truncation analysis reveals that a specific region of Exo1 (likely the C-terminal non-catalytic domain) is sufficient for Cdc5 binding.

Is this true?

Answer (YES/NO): YES